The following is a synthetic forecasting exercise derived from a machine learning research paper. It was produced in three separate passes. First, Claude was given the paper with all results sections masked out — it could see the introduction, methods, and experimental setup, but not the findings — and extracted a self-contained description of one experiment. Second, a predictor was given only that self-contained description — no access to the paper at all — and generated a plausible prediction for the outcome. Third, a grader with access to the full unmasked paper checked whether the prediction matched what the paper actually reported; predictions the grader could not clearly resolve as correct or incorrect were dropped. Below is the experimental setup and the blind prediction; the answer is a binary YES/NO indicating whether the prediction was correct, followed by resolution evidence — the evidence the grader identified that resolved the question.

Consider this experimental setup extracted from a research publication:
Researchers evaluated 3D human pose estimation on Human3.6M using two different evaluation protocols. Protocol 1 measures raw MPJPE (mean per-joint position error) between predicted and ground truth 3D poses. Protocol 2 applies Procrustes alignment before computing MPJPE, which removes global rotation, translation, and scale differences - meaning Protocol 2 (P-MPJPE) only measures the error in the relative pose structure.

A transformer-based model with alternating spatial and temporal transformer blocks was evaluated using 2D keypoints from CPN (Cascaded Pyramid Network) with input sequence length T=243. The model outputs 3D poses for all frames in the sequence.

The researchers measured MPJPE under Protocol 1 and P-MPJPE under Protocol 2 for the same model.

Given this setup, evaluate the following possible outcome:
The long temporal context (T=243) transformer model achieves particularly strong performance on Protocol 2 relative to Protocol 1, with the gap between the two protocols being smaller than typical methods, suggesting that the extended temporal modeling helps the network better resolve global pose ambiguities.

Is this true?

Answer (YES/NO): NO